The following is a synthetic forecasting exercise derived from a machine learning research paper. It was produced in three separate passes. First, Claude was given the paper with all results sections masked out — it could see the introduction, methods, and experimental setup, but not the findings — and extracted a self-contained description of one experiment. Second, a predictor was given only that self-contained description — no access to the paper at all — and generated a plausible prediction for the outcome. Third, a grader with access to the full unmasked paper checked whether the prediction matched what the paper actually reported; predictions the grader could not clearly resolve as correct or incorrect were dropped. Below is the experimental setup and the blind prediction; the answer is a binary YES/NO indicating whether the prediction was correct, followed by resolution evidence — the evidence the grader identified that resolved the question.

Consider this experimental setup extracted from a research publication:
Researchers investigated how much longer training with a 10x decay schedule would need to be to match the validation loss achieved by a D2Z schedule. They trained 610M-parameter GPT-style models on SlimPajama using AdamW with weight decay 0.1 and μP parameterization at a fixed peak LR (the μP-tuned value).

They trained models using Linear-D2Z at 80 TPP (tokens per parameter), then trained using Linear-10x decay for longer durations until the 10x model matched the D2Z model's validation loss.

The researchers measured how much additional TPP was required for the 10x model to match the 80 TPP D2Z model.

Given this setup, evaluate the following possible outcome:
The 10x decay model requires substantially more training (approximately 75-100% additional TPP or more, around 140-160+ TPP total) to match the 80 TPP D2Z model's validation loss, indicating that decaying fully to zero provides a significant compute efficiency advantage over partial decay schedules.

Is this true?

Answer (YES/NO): NO